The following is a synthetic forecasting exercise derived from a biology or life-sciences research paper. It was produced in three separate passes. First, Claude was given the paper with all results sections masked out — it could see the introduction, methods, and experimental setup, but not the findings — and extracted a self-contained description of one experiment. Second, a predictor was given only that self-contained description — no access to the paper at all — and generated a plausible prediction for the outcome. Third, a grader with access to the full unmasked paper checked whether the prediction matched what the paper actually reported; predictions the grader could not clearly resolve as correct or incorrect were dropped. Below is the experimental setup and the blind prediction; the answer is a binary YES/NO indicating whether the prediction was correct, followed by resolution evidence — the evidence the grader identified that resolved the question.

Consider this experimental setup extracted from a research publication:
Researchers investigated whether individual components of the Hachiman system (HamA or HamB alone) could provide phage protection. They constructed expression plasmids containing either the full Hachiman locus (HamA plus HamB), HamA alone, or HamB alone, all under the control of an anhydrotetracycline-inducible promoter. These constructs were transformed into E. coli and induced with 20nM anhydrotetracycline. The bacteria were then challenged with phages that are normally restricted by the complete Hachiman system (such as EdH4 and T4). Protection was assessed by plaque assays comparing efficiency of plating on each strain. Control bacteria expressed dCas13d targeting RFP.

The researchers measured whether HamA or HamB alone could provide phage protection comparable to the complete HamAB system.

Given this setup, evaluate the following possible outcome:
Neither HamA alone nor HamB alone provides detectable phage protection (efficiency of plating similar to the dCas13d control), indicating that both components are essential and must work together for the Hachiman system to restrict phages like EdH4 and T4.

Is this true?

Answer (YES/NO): YES